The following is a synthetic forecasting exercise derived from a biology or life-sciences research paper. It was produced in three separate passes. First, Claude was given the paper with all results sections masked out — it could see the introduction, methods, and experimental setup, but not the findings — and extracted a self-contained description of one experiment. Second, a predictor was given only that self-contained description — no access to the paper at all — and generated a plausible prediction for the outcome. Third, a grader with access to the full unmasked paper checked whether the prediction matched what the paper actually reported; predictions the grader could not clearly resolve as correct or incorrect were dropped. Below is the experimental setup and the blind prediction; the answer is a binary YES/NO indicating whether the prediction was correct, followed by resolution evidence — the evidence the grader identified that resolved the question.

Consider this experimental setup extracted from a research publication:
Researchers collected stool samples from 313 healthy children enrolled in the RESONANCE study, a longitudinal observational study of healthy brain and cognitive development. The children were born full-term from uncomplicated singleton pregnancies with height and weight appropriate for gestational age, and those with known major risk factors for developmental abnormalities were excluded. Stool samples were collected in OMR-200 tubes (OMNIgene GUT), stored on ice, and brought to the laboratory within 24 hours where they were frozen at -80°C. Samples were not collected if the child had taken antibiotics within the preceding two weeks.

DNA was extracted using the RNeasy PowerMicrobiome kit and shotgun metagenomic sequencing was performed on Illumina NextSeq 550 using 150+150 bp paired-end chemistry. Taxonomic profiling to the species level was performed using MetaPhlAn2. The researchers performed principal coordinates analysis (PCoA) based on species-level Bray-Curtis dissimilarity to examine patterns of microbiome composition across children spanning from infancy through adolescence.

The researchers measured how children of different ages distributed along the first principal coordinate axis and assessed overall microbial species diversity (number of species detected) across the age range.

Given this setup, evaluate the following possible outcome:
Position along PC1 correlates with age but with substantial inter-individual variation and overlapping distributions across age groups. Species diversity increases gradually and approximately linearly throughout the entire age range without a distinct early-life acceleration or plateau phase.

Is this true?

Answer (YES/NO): NO